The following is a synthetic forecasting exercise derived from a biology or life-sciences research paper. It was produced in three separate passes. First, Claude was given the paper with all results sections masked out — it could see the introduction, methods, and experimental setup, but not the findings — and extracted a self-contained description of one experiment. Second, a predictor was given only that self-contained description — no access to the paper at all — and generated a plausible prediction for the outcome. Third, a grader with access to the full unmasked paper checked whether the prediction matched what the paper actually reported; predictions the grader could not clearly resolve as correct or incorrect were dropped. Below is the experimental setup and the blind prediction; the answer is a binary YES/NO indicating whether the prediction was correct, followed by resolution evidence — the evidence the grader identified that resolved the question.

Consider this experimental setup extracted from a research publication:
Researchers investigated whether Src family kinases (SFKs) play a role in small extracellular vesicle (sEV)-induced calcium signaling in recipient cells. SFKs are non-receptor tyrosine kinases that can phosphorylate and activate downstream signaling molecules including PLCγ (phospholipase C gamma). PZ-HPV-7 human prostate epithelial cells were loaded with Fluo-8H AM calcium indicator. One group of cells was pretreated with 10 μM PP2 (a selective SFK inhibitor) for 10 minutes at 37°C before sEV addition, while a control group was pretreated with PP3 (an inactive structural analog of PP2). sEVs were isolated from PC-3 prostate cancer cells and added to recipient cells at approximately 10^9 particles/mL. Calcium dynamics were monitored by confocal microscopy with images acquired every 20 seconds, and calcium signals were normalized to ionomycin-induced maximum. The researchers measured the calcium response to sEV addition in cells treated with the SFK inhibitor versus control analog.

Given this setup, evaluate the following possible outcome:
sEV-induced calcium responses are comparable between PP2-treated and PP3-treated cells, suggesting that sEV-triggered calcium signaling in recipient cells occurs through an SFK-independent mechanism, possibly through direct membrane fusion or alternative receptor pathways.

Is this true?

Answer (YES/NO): NO